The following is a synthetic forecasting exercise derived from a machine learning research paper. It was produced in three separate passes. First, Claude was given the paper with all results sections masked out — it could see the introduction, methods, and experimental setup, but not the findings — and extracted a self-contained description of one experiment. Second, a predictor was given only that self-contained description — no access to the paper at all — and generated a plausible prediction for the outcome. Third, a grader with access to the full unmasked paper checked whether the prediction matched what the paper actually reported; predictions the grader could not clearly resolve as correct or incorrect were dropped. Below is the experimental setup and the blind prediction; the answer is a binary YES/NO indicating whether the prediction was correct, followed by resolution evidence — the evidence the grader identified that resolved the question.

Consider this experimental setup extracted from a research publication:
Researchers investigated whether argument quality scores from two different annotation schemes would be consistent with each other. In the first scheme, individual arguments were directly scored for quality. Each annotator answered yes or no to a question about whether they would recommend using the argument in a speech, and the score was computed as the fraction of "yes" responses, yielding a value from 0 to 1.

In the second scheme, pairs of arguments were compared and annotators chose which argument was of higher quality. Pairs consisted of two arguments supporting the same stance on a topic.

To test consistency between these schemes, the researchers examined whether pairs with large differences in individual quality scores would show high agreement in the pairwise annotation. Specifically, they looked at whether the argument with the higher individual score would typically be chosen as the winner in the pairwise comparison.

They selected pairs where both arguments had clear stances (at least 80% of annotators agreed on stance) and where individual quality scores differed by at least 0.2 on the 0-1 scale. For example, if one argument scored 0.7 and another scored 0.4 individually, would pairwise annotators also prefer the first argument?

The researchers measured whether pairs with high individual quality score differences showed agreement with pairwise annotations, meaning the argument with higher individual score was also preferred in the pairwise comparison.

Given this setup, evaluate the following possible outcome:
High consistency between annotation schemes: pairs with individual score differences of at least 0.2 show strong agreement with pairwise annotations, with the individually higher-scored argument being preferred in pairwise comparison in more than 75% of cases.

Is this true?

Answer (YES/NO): NO